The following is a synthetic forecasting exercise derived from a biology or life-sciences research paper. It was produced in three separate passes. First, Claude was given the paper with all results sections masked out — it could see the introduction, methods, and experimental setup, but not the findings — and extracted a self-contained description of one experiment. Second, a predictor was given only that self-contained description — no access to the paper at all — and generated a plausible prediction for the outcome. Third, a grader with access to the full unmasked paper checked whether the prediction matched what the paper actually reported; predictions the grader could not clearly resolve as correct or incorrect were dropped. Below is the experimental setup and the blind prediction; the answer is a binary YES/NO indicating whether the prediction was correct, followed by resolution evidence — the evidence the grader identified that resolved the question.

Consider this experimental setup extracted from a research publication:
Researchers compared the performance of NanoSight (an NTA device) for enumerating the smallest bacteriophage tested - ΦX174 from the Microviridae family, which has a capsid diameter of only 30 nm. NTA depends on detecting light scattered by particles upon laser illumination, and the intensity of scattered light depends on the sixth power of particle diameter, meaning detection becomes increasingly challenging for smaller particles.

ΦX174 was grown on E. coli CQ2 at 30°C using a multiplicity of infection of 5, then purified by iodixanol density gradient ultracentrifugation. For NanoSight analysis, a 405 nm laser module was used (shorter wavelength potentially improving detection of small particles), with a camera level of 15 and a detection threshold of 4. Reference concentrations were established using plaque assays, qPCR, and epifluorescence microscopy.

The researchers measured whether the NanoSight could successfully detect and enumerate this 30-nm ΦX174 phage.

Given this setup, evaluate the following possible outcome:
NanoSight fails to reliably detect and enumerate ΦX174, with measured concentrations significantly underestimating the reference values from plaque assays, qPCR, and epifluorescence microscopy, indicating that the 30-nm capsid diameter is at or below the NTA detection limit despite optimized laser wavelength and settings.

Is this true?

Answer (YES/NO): YES